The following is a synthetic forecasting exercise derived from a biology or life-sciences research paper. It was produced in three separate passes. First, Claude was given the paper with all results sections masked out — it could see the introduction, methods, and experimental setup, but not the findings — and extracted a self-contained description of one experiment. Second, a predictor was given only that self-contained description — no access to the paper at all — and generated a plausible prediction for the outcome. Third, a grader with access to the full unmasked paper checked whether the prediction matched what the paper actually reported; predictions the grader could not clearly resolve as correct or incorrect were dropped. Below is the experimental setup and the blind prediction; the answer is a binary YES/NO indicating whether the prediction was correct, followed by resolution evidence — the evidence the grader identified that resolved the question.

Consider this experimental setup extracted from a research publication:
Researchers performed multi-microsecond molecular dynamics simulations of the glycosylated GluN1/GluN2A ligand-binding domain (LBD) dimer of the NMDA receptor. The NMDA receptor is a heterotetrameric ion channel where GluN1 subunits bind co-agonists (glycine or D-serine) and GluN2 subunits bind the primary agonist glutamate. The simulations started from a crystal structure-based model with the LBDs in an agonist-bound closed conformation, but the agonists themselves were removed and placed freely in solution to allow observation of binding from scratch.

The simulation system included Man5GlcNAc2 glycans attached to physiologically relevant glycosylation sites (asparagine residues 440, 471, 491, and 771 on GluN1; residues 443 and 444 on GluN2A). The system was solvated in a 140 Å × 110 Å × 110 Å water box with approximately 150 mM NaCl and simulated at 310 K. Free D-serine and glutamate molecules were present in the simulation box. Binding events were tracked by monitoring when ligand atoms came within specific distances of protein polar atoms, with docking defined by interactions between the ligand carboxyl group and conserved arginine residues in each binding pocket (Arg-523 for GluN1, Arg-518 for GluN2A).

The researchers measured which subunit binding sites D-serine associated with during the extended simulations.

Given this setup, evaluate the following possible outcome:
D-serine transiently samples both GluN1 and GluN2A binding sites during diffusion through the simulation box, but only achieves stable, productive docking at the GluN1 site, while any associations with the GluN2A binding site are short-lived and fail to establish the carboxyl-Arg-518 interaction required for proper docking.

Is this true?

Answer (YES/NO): NO